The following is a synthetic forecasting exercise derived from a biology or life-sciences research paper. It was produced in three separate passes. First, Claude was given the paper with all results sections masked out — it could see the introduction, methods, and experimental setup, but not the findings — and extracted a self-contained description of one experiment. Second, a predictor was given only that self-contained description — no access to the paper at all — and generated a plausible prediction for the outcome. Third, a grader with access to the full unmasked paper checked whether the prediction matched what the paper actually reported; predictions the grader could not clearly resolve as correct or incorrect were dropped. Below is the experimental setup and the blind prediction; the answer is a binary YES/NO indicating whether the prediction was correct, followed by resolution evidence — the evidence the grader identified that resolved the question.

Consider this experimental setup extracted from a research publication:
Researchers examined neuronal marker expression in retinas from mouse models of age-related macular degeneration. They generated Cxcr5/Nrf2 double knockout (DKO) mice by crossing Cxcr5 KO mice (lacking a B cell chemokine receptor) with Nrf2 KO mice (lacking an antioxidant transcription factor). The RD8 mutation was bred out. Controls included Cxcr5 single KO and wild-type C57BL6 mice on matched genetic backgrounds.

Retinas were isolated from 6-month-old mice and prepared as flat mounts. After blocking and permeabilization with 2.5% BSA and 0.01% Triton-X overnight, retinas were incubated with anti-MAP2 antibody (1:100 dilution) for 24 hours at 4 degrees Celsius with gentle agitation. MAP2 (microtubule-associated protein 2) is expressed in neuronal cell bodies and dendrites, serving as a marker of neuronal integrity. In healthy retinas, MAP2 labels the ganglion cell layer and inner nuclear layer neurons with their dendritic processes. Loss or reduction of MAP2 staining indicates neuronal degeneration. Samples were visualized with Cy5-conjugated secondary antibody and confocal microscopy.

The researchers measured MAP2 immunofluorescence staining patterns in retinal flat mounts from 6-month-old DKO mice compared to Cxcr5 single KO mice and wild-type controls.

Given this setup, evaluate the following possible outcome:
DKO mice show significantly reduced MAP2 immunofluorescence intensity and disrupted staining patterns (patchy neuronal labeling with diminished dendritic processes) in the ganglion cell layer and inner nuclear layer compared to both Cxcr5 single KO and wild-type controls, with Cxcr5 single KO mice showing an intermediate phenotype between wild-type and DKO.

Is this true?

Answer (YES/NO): NO